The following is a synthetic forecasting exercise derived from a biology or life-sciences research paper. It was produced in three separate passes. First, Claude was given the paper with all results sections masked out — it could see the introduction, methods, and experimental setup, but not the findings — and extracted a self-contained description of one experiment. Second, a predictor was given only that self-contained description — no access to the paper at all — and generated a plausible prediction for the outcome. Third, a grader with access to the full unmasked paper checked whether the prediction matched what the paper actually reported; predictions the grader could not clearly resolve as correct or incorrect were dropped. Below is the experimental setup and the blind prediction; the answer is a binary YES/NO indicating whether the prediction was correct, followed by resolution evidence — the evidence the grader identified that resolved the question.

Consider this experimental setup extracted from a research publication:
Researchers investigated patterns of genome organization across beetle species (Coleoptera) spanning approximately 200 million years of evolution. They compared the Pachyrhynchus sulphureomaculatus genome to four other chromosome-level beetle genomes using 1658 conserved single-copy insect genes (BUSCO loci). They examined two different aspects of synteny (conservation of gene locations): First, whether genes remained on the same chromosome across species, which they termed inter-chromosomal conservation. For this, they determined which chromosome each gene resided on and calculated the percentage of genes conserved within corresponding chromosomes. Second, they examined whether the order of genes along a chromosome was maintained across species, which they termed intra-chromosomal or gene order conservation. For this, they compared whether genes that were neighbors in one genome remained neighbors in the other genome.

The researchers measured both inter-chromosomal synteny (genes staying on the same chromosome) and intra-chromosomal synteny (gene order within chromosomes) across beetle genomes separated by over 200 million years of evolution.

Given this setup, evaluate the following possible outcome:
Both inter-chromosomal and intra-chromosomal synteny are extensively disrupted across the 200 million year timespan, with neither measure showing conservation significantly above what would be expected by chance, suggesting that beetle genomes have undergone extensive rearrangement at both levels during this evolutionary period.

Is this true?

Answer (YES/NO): NO